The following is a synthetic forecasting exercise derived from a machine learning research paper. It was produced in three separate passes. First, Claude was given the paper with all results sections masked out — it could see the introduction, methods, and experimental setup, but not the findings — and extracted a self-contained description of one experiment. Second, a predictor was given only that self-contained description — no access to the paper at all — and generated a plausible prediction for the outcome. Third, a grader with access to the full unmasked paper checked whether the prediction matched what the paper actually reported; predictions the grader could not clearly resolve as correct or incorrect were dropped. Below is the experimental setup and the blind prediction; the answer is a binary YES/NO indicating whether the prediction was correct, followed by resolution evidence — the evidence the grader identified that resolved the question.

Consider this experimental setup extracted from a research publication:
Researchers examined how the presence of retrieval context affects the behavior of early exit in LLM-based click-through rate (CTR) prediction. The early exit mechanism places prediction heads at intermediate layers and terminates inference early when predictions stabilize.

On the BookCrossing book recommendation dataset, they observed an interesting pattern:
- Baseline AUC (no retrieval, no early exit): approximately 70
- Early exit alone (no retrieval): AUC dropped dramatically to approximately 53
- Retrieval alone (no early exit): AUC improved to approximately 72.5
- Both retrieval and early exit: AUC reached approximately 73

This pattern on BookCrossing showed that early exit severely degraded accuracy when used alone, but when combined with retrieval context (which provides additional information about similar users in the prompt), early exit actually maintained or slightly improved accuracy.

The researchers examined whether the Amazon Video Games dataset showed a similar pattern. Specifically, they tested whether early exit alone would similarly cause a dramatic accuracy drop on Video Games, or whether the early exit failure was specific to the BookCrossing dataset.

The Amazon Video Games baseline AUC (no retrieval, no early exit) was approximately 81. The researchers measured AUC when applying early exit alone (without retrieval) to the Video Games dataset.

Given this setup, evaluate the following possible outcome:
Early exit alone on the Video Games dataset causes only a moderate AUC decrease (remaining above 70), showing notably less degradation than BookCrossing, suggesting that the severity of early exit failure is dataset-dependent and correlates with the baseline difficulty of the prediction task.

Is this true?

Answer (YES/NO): NO